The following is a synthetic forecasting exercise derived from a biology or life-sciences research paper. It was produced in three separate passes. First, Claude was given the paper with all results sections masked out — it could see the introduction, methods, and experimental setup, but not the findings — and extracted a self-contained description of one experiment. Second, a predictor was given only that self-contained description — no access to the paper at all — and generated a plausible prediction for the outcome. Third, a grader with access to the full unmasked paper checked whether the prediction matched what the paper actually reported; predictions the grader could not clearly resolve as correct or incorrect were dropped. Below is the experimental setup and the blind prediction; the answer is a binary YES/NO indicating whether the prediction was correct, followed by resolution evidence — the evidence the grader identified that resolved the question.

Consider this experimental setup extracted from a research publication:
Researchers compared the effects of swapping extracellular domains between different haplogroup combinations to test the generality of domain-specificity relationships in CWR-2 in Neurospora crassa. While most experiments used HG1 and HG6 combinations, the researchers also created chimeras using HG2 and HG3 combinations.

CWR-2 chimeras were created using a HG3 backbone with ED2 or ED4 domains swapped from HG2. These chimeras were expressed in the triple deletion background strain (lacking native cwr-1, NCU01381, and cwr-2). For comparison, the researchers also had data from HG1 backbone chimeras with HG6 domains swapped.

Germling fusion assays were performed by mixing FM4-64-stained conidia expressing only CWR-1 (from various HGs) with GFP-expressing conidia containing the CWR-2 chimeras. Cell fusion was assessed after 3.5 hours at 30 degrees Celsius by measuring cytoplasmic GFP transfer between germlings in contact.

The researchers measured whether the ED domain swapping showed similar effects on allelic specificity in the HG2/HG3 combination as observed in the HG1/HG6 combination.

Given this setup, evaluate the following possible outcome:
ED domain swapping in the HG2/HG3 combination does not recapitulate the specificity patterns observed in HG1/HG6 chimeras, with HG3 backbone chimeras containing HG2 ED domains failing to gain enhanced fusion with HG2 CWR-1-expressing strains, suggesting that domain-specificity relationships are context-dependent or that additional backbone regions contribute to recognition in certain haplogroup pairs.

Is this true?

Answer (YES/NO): NO